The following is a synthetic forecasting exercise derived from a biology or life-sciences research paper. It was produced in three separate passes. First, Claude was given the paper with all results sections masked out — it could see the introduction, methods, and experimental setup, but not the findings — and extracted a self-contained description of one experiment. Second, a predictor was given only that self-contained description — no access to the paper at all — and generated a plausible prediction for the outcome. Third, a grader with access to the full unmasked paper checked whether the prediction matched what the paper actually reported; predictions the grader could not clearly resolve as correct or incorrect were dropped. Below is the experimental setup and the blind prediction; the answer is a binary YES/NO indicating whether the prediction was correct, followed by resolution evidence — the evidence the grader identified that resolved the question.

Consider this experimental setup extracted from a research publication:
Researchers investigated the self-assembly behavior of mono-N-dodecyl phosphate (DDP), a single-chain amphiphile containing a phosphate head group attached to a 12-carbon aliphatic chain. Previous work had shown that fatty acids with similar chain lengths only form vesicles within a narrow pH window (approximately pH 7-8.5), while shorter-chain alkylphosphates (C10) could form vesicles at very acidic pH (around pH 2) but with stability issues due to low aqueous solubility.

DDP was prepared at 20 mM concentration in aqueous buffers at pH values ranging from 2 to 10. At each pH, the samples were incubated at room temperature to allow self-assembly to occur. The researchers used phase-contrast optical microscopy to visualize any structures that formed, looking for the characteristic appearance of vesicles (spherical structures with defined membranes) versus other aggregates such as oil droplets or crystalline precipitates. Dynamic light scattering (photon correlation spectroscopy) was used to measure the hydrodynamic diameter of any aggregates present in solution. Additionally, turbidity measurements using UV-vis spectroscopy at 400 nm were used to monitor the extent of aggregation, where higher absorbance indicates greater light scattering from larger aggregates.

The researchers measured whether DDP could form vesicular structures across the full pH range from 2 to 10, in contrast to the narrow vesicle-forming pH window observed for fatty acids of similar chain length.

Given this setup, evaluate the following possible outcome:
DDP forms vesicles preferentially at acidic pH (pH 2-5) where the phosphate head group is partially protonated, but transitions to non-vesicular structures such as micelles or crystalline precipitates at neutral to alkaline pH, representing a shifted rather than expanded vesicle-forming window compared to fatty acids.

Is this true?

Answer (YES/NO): NO